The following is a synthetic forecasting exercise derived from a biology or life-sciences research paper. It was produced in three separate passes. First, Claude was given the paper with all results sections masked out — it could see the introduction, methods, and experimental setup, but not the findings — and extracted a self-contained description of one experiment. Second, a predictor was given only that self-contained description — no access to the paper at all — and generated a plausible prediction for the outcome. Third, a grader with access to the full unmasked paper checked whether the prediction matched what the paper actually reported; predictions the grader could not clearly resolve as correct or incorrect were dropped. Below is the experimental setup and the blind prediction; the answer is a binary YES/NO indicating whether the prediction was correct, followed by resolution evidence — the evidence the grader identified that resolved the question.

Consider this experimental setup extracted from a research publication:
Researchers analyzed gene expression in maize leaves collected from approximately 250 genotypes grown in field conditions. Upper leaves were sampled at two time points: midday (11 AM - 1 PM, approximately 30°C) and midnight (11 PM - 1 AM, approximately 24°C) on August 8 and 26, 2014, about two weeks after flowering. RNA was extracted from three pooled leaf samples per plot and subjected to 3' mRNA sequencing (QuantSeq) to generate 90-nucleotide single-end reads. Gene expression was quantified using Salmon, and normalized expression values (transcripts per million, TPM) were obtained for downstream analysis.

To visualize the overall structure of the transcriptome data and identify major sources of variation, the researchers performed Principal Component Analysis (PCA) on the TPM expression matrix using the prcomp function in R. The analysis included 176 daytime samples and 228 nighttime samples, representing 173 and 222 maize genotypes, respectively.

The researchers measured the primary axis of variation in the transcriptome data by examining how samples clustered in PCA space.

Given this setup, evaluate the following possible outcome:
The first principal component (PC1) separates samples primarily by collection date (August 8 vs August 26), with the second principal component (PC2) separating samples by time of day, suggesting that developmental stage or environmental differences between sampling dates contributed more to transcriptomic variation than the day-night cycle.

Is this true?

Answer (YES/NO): NO